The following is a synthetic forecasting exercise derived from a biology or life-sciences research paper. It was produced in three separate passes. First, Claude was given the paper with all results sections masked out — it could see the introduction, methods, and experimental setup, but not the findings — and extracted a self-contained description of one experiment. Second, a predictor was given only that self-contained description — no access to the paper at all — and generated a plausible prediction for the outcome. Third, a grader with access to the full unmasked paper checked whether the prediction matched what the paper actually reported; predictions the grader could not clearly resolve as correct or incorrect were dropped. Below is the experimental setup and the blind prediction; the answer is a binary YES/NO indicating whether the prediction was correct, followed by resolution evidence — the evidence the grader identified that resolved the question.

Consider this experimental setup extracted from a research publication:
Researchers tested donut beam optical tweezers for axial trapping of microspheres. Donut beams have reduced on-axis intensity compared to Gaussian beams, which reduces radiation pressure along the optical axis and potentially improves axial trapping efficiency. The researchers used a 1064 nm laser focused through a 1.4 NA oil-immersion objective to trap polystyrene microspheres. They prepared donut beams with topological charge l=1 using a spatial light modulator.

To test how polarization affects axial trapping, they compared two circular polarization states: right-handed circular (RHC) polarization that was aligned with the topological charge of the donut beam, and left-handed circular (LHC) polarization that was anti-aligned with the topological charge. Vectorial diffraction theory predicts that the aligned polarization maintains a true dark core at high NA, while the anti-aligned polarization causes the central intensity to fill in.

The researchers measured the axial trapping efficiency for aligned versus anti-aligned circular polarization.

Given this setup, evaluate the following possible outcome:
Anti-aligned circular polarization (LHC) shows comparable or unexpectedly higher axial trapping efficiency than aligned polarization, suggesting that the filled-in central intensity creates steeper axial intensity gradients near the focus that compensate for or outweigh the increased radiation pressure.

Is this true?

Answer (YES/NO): NO